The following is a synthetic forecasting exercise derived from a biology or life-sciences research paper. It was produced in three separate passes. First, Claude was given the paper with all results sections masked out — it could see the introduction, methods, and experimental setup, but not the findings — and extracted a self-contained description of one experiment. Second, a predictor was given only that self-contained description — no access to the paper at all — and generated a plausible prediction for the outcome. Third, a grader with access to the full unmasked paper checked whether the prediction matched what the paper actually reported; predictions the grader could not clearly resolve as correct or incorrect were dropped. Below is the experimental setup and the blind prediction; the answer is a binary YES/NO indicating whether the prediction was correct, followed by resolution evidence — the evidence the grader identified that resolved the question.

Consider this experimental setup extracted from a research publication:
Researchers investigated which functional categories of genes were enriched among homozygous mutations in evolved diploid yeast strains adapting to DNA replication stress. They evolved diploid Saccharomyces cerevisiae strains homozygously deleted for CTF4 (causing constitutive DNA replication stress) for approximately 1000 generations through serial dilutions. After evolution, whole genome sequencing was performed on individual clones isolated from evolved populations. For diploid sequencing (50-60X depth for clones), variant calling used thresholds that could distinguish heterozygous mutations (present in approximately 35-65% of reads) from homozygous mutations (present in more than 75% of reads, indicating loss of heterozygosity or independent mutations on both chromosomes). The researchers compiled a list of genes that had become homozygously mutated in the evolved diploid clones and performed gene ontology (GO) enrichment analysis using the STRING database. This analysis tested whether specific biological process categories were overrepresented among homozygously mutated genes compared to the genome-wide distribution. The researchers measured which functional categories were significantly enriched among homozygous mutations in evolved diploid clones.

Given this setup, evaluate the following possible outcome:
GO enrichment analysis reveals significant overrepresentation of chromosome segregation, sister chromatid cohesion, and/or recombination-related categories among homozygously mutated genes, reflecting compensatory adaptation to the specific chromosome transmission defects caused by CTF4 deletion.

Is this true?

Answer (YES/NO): NO